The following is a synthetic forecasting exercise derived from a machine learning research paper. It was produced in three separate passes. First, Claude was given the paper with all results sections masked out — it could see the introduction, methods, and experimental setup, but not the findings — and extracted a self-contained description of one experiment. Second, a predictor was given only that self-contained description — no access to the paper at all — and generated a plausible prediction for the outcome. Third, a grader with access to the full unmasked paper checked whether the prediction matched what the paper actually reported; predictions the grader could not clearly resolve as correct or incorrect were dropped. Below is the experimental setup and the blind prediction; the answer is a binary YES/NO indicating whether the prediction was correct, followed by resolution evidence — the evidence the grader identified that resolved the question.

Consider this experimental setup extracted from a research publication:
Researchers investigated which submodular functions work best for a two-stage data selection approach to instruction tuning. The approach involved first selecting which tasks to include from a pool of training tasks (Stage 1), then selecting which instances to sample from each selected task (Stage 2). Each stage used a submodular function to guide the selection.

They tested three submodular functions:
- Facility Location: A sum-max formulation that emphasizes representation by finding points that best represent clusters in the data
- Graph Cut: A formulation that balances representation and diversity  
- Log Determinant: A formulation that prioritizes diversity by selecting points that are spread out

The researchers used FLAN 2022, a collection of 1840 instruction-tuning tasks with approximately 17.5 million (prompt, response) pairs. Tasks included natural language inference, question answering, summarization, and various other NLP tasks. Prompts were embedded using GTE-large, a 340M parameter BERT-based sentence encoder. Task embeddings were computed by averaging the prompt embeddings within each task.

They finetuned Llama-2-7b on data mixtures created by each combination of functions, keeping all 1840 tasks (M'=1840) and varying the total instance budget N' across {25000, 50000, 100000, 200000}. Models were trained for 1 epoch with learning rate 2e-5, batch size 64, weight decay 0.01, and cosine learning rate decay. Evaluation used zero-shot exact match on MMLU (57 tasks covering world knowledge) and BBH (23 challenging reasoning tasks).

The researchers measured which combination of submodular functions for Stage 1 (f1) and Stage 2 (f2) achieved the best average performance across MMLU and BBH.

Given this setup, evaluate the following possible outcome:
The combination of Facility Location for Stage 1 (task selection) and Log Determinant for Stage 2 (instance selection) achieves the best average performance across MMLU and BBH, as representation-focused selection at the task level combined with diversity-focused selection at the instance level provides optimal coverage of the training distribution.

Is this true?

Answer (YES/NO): NO